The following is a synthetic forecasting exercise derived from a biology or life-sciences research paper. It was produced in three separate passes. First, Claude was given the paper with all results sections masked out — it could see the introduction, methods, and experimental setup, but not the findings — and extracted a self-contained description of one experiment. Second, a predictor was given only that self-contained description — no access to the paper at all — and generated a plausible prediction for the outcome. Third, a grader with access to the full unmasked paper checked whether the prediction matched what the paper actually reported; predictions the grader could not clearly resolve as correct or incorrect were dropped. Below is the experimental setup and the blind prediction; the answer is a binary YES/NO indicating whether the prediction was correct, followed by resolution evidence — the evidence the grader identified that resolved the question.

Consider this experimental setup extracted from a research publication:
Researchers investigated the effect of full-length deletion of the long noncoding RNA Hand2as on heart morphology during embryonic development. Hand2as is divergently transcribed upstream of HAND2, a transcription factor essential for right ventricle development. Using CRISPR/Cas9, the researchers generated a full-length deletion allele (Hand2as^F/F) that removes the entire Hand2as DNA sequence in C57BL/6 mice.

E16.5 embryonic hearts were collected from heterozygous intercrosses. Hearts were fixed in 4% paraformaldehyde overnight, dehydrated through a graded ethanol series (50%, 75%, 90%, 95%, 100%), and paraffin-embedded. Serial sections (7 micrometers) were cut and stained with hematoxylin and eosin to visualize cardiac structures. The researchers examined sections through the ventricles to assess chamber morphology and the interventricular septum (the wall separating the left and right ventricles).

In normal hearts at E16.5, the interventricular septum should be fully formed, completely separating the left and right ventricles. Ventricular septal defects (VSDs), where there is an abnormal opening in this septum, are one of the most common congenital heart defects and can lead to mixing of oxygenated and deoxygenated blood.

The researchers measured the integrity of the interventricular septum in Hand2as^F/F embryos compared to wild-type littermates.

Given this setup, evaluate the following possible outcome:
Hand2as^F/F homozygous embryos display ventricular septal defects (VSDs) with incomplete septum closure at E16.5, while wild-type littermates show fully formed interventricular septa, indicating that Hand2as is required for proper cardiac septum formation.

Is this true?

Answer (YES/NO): YES